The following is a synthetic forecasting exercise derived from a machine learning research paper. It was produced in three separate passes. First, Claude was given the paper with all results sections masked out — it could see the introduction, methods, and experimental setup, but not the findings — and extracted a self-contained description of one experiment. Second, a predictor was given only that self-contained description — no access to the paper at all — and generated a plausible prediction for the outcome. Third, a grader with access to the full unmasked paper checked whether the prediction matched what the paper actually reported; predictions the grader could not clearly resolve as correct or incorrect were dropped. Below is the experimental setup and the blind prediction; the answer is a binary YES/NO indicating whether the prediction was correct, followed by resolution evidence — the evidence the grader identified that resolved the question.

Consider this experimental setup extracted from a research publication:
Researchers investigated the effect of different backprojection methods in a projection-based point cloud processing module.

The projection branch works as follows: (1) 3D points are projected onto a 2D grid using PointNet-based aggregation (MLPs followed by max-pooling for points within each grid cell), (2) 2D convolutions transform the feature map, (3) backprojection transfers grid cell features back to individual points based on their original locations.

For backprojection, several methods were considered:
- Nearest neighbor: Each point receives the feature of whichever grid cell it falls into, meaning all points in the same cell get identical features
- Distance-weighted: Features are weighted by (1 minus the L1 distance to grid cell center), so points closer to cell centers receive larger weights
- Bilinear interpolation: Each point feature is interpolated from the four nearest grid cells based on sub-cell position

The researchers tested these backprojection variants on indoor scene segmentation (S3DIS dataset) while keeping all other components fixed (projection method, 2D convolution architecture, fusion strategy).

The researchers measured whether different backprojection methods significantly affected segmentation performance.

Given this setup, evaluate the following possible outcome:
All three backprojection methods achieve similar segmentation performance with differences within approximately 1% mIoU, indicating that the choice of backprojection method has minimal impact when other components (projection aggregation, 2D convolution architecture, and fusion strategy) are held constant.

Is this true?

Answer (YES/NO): YES